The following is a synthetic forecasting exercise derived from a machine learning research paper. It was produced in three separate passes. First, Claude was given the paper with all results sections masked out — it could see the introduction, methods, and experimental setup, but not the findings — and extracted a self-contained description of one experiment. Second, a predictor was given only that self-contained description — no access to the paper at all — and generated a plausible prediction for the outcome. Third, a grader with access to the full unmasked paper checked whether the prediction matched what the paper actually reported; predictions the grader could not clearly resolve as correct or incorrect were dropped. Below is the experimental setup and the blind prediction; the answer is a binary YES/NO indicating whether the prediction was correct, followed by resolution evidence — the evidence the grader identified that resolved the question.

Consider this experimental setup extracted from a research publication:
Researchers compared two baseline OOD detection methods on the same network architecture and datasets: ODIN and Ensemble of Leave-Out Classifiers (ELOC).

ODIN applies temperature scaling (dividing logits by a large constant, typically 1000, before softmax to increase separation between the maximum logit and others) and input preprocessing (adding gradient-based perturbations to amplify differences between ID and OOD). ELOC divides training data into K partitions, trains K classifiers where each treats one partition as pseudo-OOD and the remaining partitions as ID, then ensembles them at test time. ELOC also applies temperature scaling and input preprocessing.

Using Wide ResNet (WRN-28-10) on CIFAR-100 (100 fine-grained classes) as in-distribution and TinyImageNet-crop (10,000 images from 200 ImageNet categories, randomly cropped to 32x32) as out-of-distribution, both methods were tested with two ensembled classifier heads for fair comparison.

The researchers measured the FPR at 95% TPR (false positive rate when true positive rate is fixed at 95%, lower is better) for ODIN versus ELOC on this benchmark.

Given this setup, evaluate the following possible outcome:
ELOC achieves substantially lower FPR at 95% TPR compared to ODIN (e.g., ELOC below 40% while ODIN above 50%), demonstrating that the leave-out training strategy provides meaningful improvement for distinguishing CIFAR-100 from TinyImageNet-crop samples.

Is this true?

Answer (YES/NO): NO